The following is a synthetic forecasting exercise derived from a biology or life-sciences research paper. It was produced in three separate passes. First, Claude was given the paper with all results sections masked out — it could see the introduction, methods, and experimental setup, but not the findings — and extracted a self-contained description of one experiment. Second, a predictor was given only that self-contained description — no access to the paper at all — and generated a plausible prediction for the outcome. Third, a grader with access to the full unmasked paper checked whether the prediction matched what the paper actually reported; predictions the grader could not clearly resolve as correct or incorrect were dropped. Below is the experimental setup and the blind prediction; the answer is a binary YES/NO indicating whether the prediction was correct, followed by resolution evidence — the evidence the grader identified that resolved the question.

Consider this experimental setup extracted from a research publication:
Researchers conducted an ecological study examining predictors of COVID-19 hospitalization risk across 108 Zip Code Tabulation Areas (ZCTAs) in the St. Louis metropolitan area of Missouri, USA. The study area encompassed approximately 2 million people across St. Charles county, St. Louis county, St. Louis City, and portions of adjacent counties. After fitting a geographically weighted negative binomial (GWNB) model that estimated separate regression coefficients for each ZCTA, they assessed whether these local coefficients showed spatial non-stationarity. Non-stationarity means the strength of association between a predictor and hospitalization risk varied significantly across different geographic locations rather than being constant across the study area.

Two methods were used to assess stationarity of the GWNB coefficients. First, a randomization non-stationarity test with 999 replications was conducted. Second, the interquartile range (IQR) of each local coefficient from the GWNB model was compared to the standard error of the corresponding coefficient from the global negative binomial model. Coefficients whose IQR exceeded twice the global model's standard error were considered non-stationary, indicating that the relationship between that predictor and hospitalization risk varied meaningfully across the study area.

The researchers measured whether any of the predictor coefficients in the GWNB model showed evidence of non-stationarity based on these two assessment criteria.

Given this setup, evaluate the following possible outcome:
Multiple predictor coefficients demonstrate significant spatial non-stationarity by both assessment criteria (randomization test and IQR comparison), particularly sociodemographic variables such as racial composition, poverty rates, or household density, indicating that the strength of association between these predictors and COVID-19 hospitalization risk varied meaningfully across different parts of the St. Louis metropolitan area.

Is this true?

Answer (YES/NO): NO